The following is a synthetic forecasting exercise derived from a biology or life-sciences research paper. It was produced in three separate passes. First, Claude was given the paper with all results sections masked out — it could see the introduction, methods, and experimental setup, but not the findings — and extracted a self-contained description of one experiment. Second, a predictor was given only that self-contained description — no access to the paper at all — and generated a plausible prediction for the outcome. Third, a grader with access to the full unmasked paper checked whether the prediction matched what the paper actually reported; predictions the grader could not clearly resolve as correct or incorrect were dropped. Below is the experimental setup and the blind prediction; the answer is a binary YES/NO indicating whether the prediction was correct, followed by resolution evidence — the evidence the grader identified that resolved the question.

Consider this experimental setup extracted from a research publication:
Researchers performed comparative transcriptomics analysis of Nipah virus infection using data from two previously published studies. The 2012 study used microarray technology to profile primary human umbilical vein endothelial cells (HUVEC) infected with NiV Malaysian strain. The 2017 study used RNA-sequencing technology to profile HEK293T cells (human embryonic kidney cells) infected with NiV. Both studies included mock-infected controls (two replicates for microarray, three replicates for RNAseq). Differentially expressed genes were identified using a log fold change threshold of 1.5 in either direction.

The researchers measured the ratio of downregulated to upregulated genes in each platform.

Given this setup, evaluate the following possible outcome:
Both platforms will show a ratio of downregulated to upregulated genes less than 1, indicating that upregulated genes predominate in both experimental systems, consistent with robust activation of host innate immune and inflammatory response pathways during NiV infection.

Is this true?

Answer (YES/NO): NO